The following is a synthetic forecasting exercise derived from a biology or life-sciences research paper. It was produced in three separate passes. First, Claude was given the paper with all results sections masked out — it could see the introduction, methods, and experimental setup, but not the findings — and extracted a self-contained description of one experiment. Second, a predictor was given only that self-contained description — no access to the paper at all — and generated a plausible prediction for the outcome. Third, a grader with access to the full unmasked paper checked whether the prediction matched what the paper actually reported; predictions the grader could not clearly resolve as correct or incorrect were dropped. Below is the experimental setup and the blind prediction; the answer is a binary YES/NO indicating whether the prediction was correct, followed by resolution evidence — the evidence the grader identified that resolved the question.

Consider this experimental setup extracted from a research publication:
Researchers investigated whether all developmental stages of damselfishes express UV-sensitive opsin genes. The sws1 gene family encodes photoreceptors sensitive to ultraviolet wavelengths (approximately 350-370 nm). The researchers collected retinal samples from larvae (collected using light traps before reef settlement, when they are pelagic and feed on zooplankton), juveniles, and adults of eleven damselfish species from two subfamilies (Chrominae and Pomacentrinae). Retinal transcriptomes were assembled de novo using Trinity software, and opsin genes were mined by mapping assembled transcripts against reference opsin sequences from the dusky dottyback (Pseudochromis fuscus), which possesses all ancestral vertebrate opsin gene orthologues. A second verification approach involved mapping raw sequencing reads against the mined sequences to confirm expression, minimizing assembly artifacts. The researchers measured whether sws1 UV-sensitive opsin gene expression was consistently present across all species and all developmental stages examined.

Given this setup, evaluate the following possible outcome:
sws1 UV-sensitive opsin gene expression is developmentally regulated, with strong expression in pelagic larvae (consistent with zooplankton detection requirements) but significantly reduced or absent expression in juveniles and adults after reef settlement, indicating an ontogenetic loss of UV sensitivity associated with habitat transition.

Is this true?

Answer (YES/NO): NO